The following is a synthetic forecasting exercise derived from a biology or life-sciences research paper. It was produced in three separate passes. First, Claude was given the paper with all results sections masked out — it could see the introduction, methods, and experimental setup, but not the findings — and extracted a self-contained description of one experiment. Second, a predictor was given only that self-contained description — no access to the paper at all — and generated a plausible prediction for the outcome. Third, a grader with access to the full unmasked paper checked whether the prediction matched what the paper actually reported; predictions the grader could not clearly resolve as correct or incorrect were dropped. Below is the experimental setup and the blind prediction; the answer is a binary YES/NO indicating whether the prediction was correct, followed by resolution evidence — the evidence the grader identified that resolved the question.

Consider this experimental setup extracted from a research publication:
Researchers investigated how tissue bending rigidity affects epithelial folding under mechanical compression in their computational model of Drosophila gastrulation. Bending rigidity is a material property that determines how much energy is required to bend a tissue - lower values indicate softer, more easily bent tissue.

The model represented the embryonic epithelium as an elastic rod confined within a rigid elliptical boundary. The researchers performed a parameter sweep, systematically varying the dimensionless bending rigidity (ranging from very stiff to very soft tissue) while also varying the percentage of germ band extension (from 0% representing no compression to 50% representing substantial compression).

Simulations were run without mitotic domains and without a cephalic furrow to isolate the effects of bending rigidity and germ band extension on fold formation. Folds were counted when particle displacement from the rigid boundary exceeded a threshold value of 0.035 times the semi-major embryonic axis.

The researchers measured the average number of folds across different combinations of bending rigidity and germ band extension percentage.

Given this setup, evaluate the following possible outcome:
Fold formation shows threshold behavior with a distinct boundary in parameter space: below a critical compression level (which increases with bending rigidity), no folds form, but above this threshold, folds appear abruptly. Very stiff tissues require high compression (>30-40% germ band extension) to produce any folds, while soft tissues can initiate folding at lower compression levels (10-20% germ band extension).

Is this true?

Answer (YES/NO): NO